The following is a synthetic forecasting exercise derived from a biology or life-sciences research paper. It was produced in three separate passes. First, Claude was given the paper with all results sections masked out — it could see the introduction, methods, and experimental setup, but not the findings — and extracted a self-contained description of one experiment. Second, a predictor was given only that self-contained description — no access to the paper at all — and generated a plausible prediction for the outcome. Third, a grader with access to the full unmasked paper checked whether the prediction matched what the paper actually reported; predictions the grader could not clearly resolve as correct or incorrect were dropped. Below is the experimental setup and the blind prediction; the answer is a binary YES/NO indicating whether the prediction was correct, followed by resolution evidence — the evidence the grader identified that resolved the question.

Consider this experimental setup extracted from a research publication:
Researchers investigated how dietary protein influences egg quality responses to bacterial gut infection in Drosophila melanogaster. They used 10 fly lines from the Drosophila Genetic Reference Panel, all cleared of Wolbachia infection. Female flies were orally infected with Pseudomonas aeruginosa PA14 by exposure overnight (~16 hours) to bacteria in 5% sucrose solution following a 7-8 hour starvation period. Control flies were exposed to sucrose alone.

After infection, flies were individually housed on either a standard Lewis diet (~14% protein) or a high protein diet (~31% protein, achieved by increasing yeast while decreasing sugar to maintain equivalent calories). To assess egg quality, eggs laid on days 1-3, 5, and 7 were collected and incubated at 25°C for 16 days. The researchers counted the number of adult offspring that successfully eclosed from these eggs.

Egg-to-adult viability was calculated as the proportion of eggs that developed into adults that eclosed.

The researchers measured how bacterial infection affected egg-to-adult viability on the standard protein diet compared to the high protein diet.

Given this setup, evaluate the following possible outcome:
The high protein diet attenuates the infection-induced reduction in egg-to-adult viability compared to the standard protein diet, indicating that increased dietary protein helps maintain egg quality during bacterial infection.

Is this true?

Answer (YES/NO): NO